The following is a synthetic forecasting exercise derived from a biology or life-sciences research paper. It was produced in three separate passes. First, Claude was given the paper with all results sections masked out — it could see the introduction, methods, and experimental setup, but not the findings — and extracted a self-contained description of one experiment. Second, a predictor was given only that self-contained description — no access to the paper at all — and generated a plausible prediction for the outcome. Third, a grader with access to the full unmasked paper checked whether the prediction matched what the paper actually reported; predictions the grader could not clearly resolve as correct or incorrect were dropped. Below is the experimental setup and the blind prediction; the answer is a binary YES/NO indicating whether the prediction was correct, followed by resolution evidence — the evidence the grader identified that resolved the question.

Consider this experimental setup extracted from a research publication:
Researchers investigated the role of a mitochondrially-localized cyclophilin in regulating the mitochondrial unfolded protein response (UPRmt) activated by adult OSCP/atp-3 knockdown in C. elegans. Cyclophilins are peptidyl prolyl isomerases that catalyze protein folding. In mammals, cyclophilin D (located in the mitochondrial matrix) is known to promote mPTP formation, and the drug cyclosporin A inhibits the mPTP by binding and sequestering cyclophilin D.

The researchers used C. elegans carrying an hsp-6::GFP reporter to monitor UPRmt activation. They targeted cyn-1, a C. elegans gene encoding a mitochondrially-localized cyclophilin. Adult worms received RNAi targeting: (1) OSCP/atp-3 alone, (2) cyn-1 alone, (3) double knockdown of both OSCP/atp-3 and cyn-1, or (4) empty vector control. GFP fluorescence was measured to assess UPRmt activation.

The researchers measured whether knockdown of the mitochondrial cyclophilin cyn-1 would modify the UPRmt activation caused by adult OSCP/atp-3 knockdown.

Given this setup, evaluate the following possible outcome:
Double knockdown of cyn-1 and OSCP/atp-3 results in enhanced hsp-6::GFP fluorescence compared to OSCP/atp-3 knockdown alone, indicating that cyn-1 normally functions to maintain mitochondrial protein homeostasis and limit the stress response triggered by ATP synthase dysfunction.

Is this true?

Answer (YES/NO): NO